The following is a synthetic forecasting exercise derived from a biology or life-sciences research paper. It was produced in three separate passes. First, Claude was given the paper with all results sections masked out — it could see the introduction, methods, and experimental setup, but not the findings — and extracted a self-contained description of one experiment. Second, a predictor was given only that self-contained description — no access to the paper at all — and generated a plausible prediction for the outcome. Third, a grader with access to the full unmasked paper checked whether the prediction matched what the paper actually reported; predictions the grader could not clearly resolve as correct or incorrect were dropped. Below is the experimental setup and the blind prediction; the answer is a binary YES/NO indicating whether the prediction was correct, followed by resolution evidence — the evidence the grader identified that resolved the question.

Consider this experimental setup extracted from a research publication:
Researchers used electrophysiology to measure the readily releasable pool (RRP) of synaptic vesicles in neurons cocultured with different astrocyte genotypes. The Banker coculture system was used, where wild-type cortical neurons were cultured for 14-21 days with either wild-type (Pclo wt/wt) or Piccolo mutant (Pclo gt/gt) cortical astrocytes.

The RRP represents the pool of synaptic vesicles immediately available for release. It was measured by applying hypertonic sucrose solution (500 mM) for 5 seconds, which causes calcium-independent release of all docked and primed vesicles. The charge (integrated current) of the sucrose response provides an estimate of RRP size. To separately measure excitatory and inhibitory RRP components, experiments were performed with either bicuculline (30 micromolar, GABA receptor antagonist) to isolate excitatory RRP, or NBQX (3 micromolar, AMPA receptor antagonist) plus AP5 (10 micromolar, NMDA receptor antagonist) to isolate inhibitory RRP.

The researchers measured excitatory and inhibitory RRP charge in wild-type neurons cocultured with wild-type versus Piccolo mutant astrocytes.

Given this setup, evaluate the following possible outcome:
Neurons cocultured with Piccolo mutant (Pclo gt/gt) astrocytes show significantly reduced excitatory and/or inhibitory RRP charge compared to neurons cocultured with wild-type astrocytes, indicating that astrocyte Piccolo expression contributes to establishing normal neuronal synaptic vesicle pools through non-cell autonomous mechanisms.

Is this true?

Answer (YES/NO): NO